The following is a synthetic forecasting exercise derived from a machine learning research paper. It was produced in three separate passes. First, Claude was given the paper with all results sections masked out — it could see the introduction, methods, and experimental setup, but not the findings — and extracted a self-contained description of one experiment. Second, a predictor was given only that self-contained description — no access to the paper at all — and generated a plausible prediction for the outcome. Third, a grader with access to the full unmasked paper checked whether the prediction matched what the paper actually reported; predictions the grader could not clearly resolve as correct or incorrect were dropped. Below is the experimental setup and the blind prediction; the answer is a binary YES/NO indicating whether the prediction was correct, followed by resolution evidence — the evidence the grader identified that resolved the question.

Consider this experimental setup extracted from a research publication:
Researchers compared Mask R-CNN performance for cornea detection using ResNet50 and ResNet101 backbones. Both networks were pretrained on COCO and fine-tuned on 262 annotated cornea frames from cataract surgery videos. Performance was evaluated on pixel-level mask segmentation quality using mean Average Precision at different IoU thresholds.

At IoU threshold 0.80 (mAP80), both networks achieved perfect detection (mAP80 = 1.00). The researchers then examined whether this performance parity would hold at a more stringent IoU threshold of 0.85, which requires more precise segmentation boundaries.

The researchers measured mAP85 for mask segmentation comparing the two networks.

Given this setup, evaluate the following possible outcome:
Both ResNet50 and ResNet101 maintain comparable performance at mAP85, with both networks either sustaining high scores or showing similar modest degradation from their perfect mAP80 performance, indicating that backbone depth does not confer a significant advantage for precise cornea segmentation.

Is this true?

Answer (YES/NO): NO